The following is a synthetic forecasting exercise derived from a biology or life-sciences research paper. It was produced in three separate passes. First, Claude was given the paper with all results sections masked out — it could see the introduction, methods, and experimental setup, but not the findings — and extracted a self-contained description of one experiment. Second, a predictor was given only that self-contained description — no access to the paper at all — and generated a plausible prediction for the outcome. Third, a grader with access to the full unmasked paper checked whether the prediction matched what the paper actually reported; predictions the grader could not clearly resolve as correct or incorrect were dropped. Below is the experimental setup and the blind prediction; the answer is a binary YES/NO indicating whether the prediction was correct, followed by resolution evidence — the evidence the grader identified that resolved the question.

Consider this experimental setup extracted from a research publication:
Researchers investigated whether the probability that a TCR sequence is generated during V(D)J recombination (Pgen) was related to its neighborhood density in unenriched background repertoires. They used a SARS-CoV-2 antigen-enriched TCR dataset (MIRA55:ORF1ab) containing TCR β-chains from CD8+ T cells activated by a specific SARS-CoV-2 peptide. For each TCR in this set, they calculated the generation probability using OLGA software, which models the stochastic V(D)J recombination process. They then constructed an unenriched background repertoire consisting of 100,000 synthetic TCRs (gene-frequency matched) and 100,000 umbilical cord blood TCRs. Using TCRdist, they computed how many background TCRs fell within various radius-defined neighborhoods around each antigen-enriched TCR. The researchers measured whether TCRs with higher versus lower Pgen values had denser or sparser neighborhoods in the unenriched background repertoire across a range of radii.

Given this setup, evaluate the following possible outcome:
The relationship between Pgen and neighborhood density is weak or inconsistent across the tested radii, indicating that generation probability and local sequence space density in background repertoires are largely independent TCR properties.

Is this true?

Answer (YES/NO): NO